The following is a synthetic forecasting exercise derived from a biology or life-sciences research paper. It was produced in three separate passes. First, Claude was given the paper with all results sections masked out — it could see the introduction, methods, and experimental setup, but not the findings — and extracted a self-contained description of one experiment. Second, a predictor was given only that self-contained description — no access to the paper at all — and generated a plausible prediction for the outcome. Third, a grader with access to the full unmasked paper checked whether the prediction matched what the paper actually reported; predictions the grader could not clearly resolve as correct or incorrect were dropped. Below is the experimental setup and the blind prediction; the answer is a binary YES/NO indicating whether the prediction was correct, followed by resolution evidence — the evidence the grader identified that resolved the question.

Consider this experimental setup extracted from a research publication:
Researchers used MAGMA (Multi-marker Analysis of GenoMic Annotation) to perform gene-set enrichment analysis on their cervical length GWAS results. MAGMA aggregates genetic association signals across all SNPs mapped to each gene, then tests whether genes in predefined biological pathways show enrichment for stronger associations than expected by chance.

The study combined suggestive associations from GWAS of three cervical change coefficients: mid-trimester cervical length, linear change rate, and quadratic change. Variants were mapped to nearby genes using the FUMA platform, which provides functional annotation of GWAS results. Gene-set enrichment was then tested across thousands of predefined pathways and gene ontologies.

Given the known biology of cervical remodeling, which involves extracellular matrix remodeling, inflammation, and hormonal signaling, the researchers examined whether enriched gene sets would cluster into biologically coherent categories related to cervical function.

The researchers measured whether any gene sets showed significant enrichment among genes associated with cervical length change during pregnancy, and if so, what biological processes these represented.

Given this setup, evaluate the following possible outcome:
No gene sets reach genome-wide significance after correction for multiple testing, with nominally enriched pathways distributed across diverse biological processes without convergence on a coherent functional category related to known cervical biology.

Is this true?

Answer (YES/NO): NO